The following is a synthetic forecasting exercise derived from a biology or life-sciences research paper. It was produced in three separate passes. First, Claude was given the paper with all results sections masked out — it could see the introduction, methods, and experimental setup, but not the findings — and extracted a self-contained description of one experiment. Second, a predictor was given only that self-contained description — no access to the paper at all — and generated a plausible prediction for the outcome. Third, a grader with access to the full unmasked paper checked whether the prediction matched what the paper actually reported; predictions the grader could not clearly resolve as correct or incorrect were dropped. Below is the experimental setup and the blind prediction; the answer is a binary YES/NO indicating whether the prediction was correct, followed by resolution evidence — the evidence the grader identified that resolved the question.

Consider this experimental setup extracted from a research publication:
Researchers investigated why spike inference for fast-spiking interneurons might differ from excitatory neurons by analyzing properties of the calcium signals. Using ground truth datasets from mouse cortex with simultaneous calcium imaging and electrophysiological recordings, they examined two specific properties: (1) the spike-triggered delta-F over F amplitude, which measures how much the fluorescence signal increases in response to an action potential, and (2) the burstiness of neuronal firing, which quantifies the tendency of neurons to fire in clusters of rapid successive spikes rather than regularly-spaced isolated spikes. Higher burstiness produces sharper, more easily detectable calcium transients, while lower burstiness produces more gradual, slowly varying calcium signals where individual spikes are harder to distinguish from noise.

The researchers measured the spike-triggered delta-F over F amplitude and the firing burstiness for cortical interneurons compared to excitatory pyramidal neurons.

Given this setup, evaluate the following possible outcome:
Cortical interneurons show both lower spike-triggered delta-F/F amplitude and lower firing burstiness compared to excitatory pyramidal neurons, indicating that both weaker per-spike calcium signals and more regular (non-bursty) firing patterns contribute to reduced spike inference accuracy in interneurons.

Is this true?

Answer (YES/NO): YES